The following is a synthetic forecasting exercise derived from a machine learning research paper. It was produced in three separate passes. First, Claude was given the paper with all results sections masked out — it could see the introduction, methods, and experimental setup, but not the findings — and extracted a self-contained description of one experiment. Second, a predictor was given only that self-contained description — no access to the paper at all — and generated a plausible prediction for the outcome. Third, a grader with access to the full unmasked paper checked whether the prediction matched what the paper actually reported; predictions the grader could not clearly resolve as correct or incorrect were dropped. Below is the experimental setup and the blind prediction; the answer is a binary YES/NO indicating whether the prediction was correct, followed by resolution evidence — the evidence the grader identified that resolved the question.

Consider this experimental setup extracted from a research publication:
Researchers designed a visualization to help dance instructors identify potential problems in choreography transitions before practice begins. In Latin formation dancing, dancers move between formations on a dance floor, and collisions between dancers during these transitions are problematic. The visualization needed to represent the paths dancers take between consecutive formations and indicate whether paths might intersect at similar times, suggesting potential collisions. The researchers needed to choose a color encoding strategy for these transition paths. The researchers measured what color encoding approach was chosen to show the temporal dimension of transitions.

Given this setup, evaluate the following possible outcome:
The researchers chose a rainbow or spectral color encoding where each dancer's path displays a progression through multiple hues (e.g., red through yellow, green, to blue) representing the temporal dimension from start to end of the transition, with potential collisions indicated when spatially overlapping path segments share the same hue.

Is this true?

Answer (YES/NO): NO